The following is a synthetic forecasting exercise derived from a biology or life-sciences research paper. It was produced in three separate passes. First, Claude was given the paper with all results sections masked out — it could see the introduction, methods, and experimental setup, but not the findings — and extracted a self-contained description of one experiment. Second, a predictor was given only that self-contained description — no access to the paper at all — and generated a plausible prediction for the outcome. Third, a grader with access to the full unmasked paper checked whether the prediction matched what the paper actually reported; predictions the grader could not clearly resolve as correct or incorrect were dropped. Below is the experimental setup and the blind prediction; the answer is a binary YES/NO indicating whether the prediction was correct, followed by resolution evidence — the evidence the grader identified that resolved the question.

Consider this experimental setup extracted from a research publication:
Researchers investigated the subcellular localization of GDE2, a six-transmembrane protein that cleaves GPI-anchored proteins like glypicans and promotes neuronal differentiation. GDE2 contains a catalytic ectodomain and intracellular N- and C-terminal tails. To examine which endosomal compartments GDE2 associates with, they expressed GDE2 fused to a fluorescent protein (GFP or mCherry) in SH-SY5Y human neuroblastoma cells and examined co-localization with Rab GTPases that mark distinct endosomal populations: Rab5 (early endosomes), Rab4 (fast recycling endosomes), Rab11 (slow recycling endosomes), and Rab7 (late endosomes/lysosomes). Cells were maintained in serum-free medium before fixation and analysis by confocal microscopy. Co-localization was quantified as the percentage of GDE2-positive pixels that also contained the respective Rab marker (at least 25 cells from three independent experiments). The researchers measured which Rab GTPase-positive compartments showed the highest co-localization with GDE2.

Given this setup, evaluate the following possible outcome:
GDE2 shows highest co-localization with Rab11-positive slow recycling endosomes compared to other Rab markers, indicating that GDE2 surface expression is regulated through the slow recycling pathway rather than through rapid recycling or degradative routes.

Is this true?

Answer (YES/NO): YES